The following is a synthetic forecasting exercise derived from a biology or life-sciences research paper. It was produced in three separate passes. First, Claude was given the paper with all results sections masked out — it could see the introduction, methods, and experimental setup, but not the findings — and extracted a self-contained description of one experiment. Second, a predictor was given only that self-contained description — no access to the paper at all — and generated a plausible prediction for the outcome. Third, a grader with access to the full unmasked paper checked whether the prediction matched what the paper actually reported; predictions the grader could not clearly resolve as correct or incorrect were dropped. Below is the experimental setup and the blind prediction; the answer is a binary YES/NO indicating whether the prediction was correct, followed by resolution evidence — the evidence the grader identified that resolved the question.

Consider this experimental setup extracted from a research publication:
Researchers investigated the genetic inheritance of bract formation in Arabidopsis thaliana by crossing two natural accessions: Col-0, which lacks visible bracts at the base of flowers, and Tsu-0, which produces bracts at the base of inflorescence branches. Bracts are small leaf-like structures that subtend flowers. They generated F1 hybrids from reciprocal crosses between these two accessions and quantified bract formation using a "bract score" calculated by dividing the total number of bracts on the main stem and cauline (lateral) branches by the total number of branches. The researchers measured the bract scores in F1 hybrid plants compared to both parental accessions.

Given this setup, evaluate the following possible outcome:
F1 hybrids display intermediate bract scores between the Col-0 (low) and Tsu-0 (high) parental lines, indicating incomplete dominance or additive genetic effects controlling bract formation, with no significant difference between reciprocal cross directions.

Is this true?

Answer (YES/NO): YES